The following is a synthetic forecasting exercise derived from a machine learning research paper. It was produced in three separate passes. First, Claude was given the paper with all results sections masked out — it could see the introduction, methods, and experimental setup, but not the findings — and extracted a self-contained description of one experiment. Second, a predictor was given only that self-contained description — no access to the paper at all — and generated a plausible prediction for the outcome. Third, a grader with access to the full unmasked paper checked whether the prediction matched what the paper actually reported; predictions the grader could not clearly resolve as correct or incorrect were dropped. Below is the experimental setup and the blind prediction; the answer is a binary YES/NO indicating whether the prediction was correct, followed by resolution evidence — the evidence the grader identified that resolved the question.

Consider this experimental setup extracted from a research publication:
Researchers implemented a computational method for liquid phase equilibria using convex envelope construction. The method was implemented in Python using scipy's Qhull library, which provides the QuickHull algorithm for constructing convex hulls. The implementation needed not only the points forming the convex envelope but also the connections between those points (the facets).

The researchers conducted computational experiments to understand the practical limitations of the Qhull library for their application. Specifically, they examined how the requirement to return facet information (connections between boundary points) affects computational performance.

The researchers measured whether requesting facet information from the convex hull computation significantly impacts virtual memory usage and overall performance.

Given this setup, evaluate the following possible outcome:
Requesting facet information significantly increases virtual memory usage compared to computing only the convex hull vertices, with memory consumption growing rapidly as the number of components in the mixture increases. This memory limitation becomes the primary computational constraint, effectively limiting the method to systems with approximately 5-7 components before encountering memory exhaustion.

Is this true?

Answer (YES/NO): YES